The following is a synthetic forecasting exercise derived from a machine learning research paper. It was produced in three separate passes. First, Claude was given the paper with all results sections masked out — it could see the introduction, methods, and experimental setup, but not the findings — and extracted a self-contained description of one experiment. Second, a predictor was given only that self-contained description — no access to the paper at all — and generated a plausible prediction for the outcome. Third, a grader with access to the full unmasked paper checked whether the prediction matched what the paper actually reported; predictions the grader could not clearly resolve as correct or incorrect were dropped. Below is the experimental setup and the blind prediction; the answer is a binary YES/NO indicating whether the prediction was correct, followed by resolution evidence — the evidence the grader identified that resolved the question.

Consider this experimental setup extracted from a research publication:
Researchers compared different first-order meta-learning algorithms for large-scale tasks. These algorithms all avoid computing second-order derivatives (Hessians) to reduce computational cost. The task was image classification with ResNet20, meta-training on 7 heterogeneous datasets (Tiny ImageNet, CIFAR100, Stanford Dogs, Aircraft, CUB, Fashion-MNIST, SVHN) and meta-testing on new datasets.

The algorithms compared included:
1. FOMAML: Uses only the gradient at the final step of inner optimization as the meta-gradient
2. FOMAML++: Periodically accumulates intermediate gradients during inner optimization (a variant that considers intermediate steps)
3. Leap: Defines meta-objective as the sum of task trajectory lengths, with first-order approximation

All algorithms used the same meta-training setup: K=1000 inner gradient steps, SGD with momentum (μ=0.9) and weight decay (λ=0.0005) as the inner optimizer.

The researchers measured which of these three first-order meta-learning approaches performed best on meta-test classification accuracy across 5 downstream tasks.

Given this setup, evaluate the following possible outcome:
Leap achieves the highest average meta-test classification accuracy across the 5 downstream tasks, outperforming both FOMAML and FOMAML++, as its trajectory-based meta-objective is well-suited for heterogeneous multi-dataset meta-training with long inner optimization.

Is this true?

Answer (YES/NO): YES